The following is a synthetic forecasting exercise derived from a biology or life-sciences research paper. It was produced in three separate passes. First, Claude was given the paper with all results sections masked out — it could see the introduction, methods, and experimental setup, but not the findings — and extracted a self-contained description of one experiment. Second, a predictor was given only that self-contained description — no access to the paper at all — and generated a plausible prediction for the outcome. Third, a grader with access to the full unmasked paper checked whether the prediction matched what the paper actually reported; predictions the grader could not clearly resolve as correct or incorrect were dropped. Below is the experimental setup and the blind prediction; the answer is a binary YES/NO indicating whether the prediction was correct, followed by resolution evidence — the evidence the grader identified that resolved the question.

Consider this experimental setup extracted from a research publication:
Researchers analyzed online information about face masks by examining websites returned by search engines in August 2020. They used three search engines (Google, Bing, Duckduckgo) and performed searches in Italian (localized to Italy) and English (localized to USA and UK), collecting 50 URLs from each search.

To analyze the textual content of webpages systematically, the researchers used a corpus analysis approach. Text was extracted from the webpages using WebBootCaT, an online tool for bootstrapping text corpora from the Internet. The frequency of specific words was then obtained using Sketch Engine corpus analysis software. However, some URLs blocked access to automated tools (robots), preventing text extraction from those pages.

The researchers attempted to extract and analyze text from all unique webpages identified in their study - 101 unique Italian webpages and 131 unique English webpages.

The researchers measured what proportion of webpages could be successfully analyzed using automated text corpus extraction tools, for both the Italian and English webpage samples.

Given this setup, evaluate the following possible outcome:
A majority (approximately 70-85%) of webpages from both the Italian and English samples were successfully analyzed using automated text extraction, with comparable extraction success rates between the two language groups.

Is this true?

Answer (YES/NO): NO